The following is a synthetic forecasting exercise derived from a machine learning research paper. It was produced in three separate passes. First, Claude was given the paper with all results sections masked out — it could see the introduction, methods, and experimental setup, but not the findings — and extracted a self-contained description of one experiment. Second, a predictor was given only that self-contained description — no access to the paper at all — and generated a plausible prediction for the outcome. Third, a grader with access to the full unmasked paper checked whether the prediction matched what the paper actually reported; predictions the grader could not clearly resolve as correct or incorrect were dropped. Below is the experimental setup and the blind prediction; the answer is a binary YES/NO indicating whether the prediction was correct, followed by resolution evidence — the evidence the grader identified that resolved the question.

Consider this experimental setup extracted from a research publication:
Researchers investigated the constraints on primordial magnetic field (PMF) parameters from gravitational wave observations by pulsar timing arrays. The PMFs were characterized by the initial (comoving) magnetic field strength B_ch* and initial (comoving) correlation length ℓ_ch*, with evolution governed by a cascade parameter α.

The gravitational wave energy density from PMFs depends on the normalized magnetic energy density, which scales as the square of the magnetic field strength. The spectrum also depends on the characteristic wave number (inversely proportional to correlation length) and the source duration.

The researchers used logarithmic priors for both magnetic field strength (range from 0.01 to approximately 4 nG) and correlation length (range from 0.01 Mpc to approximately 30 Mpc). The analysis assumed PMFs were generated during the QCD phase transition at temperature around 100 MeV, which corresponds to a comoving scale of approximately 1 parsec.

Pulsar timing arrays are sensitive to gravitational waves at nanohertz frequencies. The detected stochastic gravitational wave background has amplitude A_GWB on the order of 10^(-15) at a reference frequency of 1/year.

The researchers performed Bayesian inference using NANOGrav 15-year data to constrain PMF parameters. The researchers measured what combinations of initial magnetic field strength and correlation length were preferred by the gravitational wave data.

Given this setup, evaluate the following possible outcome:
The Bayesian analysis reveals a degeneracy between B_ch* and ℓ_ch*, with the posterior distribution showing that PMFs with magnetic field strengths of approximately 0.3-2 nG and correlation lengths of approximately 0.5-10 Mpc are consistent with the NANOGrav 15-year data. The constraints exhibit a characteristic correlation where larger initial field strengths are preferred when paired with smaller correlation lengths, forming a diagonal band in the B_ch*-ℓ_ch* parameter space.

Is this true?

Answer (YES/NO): NO